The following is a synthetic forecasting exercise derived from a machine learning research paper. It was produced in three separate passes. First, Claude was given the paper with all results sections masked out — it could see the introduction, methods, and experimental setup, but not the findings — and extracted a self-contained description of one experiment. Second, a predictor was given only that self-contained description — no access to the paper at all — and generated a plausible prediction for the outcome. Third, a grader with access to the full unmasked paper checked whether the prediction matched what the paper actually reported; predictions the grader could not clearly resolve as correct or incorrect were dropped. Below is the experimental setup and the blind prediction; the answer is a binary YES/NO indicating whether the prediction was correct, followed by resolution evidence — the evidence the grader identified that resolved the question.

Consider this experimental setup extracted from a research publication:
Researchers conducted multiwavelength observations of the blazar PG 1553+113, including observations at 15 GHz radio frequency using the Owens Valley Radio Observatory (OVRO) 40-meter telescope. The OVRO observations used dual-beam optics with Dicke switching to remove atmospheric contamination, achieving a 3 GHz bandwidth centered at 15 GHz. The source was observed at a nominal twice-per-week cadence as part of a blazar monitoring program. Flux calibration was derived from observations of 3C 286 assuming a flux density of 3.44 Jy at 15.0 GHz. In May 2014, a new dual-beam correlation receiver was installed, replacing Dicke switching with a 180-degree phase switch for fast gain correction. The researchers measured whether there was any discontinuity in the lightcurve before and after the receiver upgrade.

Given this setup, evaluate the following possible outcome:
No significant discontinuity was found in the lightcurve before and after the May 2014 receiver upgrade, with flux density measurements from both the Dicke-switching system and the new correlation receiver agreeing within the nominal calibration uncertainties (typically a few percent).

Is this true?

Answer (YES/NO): YES